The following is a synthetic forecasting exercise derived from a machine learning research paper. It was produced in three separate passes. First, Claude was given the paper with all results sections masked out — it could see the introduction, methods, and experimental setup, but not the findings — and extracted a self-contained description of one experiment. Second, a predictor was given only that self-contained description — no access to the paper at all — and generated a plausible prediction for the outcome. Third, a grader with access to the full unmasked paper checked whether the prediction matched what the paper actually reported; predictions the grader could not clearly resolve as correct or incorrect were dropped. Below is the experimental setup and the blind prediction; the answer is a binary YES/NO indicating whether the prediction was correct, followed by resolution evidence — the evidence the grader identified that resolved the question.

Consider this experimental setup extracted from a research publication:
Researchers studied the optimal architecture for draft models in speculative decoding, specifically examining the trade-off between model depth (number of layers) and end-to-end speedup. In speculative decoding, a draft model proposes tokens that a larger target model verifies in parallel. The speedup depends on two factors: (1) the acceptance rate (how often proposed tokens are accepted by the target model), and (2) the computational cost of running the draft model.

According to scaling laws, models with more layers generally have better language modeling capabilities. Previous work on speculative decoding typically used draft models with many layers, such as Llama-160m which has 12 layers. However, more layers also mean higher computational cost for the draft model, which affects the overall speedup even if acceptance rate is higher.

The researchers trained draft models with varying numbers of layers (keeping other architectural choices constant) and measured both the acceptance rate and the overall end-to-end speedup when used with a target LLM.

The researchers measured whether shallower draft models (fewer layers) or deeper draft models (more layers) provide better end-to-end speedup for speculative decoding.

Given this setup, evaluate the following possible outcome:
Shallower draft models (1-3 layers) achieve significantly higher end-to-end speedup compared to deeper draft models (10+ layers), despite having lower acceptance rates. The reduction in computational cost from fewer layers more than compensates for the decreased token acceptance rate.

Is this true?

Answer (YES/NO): YES